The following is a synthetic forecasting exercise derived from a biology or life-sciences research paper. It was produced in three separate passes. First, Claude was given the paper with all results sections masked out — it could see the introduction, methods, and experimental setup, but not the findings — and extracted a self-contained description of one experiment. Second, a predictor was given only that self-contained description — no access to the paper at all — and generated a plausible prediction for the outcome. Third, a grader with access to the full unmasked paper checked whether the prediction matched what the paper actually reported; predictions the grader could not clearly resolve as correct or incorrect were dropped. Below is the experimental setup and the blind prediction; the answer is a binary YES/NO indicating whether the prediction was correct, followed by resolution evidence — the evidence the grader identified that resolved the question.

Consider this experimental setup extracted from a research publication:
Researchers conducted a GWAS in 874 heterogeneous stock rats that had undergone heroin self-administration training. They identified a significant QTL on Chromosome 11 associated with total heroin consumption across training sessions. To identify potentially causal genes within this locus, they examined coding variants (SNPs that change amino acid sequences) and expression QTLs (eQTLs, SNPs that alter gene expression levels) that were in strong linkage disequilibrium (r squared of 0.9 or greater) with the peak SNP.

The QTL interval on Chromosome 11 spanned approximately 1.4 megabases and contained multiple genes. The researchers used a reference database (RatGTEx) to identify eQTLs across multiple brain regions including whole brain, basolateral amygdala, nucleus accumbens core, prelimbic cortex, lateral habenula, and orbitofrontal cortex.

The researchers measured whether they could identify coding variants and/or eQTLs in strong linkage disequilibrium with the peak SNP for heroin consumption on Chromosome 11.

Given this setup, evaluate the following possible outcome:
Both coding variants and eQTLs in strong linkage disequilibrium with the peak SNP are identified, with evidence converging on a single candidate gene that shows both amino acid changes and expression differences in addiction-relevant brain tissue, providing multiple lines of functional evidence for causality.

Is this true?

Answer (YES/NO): NO